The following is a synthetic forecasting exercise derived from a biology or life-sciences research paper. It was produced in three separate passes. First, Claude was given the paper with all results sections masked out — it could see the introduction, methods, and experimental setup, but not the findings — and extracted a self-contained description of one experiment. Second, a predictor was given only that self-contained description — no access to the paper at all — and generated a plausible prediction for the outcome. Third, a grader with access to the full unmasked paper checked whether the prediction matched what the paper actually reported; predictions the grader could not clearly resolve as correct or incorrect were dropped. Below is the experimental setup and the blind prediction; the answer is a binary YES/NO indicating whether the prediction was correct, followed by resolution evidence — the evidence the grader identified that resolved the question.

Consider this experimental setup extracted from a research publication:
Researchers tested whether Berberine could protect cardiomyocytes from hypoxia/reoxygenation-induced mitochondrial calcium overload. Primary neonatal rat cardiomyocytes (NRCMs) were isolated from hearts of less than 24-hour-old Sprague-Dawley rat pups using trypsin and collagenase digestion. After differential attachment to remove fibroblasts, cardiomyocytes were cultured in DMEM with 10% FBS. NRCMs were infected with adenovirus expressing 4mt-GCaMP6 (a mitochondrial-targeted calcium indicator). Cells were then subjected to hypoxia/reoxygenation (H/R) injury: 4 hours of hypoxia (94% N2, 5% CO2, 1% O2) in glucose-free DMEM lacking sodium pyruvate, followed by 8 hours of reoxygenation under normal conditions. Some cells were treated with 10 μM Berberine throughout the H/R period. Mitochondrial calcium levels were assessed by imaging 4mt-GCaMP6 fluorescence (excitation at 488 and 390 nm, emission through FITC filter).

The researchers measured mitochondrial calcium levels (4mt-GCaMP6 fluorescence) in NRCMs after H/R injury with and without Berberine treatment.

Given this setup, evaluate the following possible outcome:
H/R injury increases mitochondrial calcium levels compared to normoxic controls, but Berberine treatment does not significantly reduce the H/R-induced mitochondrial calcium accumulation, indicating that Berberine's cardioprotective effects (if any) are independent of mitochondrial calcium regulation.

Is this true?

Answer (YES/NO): NO